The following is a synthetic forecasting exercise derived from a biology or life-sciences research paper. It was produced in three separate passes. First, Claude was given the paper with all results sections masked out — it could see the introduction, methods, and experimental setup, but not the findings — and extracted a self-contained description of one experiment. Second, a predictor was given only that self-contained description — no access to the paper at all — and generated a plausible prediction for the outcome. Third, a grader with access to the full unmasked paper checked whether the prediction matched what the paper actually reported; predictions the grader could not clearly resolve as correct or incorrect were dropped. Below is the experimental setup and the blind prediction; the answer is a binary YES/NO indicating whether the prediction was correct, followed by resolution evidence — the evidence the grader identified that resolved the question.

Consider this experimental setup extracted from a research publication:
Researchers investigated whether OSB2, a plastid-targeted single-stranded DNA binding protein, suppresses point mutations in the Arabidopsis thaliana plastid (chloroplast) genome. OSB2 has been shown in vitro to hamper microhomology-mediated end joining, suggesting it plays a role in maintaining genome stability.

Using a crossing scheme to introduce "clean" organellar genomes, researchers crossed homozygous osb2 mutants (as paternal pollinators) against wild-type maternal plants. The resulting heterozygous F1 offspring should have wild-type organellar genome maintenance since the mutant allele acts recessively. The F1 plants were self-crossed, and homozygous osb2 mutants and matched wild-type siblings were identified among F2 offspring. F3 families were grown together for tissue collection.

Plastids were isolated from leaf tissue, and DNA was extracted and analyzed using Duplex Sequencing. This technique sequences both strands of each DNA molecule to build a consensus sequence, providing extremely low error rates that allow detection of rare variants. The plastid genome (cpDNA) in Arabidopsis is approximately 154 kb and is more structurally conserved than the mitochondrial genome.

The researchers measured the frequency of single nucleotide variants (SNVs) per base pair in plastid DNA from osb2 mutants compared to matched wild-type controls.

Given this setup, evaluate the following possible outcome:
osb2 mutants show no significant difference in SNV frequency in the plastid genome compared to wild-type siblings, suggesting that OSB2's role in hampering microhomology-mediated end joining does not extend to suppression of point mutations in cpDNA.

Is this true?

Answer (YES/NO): YES